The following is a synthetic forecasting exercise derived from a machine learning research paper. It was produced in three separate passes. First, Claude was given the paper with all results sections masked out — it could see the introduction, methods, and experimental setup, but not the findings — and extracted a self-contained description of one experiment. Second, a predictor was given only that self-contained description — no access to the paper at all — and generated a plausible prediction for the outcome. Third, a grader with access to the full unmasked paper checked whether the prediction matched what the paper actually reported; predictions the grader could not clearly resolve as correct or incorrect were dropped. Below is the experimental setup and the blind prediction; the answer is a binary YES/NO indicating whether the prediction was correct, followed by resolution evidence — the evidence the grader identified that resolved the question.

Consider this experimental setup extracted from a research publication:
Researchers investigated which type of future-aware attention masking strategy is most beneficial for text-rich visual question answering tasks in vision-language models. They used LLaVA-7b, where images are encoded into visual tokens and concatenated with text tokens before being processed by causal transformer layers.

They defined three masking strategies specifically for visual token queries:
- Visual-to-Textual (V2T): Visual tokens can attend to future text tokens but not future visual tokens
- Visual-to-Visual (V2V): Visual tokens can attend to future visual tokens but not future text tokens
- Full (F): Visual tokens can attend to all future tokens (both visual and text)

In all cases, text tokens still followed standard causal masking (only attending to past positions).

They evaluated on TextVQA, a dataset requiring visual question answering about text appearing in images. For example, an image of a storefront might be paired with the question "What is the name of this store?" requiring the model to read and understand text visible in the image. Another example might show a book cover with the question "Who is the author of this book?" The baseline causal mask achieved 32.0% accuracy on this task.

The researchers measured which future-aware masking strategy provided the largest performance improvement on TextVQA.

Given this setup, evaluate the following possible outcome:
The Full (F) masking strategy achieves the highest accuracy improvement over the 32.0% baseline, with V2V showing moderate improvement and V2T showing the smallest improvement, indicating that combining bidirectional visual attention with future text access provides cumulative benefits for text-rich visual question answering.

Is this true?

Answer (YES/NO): NO